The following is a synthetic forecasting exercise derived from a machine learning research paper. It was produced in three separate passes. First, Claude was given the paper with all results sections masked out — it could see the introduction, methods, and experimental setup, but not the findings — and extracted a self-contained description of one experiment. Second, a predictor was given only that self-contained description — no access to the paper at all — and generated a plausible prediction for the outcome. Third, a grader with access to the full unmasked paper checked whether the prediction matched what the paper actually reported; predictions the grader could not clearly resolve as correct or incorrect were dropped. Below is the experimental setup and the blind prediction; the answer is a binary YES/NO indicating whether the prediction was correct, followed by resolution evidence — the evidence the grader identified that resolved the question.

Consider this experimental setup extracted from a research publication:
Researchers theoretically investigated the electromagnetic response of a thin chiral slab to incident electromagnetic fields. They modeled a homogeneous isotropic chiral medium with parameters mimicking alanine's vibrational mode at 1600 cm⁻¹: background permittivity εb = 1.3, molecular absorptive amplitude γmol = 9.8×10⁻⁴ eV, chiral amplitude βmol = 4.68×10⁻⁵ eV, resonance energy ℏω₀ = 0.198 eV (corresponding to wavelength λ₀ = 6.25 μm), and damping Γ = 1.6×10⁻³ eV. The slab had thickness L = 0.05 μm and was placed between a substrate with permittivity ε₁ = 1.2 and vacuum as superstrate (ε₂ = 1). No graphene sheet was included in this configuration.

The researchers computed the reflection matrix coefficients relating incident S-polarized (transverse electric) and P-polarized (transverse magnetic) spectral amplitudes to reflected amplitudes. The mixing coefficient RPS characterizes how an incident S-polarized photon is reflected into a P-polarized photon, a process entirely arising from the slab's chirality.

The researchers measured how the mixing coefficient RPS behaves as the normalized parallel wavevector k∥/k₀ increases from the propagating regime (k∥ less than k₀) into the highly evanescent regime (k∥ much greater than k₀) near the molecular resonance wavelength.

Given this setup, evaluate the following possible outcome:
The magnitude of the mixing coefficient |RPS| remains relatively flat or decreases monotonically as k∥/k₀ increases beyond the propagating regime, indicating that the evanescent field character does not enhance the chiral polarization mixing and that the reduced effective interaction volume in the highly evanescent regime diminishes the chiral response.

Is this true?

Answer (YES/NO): NO